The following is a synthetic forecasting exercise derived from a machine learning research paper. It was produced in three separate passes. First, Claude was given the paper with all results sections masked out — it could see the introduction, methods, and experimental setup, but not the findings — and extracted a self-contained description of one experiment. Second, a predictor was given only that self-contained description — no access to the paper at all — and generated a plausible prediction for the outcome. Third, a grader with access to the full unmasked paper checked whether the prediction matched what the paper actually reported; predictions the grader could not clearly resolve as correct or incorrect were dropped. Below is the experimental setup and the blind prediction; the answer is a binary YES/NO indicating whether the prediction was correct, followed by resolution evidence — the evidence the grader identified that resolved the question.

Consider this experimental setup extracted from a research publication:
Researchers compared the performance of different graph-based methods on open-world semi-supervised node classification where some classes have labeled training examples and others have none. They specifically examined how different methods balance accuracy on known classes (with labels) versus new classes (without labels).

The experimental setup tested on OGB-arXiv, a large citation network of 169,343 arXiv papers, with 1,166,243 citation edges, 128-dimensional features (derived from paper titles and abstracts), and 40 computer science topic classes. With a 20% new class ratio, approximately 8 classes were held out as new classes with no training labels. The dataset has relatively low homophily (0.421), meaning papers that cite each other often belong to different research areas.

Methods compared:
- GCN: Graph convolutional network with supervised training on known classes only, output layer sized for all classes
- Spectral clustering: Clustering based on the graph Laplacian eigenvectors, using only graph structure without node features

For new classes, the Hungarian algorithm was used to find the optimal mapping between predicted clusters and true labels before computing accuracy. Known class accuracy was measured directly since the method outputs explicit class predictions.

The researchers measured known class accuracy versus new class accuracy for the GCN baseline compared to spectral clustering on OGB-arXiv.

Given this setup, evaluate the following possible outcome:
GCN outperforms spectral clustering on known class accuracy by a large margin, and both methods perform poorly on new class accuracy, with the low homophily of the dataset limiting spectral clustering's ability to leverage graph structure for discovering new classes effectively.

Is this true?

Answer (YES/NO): NO